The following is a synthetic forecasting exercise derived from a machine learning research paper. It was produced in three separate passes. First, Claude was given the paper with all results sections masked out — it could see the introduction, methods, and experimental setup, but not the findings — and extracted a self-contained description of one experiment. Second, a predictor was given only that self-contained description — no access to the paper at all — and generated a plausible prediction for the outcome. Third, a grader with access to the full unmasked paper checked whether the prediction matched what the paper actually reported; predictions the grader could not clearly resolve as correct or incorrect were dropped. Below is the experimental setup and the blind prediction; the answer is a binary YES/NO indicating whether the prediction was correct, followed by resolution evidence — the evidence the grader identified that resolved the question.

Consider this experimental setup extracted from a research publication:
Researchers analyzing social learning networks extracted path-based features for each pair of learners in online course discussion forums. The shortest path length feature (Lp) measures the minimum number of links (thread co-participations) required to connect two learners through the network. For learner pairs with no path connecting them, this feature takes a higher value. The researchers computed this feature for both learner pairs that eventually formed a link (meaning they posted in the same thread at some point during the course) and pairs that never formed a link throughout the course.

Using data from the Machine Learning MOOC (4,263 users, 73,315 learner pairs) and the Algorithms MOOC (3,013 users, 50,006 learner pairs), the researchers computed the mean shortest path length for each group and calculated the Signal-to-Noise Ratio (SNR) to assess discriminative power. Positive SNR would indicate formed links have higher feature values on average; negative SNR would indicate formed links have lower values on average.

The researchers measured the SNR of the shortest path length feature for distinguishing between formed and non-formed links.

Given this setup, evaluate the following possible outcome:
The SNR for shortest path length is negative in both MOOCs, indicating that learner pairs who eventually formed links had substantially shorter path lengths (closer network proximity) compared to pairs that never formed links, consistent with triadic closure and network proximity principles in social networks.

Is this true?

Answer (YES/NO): YES